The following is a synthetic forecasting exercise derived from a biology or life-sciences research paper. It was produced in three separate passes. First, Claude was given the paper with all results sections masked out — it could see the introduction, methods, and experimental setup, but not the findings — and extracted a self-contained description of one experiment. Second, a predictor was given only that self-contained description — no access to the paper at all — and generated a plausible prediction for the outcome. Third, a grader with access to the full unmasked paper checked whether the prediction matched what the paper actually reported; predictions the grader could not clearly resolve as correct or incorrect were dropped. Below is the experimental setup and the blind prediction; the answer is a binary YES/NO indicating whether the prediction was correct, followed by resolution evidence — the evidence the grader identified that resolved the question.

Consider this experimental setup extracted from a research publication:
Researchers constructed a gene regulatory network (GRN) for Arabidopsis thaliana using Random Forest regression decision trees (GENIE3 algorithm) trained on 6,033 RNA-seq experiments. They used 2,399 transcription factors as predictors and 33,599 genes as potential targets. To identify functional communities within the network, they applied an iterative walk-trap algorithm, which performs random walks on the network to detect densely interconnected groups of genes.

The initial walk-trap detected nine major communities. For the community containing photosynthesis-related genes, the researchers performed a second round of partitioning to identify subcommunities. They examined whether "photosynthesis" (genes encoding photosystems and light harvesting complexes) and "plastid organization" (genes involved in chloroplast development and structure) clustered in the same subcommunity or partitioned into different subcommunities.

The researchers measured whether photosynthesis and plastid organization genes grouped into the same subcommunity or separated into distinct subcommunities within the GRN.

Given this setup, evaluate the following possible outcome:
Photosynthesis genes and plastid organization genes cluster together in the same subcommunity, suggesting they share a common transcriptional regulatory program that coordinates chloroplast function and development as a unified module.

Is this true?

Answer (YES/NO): NO